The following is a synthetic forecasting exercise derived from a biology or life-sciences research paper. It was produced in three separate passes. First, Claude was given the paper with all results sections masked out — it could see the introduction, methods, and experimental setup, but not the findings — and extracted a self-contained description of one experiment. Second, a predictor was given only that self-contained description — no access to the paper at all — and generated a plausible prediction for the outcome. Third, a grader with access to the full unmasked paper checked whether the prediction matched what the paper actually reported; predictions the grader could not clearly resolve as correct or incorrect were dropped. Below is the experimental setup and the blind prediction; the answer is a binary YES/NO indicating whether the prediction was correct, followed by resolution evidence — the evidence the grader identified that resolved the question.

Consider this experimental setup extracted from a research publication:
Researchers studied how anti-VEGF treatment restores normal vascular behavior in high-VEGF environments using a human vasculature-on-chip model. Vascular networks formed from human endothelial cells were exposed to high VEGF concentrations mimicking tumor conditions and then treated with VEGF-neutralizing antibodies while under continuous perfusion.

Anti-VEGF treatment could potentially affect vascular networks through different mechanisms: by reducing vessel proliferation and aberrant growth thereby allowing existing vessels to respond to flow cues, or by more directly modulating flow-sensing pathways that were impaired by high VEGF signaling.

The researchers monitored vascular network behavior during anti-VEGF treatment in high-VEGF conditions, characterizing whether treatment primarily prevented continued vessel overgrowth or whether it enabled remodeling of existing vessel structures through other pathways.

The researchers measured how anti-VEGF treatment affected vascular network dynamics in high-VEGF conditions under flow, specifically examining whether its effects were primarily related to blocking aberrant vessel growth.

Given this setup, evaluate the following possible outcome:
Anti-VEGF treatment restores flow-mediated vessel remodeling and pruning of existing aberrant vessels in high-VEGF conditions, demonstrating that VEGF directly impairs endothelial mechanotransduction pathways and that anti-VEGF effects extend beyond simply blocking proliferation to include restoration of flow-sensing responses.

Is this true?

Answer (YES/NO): YES